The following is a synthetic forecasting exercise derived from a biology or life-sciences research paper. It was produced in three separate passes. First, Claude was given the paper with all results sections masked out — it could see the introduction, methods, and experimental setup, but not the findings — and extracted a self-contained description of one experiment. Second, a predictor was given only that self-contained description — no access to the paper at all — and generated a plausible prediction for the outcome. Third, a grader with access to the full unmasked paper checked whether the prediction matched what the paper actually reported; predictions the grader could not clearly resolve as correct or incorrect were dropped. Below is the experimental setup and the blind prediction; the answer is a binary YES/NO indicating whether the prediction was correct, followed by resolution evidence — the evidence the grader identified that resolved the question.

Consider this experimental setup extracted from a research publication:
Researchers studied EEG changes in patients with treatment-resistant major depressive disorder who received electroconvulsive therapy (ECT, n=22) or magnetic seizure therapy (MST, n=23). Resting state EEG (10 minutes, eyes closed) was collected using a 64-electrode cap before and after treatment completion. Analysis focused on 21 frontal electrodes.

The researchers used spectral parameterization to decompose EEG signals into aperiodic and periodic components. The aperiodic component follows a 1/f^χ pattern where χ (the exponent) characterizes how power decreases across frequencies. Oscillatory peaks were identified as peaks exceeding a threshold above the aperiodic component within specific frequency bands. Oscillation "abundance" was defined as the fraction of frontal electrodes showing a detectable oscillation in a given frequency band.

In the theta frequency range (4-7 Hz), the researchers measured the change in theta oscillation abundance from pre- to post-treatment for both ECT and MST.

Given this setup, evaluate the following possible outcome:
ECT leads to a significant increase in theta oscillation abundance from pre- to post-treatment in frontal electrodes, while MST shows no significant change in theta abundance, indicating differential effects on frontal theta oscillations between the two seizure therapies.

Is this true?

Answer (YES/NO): NO